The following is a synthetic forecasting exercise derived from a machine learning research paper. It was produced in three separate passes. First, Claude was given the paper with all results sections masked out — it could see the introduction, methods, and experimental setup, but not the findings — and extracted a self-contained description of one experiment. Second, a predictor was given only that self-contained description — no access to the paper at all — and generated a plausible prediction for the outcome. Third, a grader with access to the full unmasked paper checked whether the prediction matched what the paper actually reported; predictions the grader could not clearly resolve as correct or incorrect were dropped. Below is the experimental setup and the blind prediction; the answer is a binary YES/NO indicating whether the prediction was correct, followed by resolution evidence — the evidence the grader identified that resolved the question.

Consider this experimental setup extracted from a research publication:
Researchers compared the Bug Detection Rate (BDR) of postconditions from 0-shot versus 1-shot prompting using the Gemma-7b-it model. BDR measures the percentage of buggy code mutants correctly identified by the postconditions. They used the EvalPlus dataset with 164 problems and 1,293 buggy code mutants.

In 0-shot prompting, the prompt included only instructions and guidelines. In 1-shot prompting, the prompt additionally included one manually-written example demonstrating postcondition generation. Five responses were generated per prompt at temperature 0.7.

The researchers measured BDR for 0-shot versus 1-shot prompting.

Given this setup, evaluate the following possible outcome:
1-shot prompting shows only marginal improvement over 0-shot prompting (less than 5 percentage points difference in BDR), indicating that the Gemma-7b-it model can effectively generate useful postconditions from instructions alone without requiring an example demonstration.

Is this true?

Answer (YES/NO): NO